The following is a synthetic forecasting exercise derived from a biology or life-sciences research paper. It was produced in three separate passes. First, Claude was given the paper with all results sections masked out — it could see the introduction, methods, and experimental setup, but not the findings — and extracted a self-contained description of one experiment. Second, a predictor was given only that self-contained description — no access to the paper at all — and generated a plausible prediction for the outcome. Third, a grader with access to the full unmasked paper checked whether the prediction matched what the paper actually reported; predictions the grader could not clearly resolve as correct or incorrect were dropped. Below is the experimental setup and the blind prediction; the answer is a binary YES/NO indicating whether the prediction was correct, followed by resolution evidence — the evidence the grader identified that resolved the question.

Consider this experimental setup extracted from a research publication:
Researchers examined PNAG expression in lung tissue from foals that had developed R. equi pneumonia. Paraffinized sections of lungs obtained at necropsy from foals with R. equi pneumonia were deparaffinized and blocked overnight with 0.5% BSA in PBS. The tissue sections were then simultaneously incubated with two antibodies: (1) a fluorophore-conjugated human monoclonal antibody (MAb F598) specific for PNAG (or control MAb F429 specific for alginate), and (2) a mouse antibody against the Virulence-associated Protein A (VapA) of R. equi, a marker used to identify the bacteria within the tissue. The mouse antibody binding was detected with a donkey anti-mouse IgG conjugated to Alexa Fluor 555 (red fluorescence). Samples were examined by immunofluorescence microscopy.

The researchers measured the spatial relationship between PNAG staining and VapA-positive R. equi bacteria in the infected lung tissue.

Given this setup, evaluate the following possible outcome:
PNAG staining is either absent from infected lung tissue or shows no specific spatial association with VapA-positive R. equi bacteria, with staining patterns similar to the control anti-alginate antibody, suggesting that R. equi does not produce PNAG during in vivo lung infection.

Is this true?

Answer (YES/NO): NO